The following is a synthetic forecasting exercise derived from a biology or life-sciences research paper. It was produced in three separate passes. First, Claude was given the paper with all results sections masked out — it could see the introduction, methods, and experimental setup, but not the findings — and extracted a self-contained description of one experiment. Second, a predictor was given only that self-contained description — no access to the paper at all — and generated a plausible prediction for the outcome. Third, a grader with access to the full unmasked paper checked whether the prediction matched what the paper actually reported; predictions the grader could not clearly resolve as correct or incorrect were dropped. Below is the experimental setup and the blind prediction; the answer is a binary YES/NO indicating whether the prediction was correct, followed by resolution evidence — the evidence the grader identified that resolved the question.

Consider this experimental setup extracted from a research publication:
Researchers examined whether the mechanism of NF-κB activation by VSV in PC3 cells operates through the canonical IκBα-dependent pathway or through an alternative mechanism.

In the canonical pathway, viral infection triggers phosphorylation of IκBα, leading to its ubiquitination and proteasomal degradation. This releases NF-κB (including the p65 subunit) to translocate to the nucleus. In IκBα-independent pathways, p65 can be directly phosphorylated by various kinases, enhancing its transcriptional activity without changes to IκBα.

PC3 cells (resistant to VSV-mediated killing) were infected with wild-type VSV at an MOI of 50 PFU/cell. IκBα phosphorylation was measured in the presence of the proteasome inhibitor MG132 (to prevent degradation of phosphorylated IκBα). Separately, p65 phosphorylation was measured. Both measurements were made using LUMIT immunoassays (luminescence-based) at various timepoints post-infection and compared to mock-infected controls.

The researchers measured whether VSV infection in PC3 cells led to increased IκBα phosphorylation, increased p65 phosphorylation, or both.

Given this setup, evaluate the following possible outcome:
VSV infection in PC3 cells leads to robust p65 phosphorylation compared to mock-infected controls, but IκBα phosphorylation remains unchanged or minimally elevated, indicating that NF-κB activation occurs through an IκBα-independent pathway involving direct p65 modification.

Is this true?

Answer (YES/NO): YES